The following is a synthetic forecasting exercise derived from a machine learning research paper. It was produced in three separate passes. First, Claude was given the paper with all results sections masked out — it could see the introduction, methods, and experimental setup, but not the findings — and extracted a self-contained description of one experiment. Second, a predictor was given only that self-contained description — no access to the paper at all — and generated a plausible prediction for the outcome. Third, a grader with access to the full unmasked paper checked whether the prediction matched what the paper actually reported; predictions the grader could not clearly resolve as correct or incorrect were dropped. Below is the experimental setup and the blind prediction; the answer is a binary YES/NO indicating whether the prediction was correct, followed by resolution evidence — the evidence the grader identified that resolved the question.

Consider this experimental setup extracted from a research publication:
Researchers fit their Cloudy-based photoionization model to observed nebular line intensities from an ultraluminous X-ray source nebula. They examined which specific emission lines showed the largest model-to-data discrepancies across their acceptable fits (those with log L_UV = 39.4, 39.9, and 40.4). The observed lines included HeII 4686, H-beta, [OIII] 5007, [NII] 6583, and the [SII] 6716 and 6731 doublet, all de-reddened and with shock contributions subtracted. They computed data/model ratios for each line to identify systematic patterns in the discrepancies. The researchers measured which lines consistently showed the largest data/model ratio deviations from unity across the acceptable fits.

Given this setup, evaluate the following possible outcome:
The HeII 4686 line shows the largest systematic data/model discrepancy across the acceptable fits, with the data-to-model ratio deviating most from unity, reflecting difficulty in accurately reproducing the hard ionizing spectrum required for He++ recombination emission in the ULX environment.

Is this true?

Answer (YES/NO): NO